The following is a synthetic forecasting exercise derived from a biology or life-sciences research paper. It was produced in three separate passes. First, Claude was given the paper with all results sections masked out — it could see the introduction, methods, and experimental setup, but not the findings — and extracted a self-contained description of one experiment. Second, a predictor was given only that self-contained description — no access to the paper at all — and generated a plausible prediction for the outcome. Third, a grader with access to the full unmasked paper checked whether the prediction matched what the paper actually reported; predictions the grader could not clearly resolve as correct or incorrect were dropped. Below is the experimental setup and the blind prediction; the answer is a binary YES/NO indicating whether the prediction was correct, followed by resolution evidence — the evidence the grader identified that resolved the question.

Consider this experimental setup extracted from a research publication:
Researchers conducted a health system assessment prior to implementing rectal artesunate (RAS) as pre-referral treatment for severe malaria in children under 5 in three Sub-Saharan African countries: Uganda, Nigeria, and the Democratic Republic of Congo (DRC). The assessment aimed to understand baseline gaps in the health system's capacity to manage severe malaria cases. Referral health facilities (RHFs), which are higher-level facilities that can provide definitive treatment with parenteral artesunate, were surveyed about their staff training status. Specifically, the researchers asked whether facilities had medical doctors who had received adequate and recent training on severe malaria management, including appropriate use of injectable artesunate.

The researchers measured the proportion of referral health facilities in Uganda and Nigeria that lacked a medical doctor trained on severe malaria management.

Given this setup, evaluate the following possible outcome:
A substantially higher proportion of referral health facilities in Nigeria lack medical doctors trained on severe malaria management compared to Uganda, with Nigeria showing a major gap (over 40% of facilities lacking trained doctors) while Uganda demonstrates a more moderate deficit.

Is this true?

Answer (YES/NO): NO